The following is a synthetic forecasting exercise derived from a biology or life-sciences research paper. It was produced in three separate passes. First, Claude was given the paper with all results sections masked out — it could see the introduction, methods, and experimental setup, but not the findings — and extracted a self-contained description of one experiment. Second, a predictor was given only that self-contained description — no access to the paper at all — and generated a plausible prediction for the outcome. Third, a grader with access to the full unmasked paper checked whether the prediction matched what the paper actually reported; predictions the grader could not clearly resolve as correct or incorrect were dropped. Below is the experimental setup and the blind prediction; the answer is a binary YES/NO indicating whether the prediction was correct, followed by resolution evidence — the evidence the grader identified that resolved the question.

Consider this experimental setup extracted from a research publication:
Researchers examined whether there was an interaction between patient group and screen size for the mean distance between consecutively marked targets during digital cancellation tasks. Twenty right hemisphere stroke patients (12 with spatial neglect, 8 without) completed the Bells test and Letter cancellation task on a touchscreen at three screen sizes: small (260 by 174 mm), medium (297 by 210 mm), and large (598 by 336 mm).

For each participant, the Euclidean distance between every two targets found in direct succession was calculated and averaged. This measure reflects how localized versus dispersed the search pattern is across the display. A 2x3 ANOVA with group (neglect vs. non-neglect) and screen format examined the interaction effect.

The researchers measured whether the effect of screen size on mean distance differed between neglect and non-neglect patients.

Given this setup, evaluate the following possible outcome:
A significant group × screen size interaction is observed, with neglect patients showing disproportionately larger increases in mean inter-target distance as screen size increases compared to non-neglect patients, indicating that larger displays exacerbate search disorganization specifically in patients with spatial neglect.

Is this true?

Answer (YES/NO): NO